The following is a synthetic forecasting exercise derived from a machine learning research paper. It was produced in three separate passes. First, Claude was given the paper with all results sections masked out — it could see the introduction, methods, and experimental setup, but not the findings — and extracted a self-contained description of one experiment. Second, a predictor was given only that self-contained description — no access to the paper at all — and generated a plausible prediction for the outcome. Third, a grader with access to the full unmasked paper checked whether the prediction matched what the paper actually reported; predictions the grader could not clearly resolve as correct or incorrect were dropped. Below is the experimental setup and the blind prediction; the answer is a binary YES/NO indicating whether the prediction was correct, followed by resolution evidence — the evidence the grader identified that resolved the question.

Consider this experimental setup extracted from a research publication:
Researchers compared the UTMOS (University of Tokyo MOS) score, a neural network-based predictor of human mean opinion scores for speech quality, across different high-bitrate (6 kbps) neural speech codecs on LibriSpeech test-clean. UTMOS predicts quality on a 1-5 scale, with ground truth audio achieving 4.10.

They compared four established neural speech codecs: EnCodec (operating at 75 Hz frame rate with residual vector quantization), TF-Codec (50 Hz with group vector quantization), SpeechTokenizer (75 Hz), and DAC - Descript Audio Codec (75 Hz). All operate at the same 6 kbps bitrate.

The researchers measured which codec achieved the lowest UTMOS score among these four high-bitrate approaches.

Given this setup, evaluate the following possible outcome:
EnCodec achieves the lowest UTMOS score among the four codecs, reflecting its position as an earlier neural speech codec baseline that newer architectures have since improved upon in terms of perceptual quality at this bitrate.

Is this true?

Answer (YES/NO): YES